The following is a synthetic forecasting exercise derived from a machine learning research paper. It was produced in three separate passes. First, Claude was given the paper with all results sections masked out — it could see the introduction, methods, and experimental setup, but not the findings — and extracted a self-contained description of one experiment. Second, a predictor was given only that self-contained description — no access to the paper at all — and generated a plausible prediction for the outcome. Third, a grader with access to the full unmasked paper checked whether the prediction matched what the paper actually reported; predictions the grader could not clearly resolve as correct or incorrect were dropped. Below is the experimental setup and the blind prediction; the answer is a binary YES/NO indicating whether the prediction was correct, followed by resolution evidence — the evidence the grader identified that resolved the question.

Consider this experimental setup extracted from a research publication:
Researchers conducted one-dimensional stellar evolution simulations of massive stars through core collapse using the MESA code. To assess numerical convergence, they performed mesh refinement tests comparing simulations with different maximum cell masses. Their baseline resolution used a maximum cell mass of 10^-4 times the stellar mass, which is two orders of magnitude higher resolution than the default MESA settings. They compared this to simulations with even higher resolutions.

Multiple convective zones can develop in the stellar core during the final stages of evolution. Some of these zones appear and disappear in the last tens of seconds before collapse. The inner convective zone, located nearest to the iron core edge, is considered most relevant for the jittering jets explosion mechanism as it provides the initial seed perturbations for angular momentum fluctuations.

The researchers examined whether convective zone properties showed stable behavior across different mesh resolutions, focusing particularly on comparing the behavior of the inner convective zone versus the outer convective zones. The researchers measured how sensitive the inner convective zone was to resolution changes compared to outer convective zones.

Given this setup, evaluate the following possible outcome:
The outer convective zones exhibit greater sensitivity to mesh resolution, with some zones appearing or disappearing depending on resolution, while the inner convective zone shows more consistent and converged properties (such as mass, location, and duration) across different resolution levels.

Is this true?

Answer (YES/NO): YES